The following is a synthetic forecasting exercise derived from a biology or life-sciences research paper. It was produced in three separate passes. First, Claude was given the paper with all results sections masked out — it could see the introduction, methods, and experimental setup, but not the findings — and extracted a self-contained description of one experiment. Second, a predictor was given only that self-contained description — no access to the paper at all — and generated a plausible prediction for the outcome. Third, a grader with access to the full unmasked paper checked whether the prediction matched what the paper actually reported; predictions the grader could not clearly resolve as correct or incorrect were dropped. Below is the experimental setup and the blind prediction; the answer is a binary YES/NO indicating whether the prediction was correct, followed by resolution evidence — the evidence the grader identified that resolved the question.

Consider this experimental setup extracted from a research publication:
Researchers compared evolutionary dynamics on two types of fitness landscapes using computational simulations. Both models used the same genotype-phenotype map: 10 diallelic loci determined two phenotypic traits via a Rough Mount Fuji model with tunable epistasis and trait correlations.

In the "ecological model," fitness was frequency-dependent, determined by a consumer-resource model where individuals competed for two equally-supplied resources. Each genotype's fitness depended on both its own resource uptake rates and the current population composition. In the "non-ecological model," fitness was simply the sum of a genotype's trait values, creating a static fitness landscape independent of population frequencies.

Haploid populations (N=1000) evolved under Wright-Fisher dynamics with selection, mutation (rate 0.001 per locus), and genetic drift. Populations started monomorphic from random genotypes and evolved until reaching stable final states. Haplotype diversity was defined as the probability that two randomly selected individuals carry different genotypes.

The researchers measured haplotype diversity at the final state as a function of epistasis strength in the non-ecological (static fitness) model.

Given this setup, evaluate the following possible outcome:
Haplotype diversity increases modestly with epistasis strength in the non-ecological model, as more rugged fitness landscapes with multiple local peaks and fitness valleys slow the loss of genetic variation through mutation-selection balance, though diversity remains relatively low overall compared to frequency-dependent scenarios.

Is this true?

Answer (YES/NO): NO